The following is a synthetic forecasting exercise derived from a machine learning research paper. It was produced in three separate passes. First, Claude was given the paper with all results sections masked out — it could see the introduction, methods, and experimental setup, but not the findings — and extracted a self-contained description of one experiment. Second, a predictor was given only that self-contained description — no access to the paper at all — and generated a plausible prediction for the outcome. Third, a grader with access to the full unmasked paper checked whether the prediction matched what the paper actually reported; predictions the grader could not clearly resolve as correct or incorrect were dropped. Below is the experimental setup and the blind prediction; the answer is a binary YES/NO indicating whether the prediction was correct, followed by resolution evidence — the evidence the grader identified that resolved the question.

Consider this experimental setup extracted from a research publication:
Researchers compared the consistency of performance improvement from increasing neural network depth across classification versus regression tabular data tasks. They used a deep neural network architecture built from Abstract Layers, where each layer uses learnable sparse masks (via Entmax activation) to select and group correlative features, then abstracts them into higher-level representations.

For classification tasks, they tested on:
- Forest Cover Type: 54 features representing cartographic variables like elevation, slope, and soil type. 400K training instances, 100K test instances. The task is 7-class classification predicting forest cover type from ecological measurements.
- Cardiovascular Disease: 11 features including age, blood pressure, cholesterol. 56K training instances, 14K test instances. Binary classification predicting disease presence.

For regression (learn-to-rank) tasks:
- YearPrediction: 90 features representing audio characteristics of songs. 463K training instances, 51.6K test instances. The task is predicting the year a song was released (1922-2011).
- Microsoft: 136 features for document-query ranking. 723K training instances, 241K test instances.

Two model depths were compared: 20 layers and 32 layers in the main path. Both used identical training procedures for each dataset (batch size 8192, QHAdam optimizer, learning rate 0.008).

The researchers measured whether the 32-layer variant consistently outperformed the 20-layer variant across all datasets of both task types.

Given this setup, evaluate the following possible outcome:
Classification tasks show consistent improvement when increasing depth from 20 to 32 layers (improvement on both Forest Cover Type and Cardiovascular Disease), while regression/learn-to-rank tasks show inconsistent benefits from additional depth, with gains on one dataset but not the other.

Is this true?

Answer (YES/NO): NO